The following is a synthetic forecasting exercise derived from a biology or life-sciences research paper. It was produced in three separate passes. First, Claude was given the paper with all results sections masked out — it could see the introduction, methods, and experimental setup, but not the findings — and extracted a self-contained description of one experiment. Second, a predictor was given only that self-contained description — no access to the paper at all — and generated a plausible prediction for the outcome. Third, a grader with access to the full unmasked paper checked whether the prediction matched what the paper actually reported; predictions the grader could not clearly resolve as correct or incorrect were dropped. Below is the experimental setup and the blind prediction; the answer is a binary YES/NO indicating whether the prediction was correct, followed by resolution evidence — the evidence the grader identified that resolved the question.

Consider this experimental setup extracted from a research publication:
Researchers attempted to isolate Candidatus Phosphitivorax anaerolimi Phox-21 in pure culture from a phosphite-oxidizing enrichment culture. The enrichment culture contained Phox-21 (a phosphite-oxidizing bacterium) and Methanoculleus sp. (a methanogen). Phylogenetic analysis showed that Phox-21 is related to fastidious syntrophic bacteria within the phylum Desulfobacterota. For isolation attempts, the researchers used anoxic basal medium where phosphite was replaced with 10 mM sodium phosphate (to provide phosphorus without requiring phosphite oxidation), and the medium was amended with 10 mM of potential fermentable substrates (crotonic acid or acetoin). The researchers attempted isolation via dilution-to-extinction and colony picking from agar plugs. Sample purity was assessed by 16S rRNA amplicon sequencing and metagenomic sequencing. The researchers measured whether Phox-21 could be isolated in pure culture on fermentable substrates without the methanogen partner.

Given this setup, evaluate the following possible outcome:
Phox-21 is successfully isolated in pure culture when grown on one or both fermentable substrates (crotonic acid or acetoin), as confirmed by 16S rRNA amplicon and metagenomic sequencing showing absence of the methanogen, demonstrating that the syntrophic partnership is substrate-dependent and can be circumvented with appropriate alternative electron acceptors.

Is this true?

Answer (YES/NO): NO